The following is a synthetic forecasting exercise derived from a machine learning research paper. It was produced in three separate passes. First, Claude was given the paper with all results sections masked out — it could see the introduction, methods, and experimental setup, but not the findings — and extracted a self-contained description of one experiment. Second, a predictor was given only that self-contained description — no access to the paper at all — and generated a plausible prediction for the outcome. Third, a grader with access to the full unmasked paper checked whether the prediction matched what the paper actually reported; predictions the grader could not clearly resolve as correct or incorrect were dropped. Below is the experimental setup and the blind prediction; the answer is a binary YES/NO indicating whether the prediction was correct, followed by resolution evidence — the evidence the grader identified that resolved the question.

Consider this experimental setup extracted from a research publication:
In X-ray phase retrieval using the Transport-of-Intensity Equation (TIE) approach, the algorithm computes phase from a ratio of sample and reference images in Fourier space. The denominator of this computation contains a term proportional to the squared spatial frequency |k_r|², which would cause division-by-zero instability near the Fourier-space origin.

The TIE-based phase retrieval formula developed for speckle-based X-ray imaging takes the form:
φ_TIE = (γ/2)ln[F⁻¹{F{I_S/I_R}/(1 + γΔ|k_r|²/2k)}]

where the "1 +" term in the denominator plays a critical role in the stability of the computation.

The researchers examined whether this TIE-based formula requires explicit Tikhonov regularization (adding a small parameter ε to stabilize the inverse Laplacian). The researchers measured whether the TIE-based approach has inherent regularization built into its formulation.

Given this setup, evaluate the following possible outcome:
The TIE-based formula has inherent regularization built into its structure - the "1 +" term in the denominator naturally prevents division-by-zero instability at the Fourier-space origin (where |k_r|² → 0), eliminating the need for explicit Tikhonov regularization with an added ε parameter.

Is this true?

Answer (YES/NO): YES